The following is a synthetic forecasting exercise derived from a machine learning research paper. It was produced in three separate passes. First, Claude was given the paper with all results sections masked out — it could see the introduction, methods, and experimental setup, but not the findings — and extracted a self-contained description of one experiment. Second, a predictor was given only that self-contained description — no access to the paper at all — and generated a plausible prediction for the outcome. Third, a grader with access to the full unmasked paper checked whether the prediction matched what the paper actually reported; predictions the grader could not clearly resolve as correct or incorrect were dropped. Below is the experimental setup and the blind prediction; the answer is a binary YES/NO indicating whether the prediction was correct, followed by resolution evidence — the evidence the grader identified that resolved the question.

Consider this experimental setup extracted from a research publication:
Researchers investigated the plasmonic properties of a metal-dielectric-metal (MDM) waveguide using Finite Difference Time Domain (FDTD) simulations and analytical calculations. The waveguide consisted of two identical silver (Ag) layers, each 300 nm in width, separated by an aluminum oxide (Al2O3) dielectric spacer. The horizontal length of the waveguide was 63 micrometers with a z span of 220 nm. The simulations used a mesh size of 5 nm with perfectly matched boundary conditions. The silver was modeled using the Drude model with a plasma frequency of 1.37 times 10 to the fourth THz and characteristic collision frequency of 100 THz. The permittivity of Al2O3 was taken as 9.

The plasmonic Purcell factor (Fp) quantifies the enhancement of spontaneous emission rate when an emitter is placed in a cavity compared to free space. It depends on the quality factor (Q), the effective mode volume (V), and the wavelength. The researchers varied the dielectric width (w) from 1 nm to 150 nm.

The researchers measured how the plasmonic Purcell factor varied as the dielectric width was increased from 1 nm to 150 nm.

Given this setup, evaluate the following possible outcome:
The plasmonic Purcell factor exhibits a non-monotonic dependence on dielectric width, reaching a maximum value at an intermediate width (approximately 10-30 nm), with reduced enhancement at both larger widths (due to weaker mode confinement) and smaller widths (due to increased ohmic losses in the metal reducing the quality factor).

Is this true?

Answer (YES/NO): NO